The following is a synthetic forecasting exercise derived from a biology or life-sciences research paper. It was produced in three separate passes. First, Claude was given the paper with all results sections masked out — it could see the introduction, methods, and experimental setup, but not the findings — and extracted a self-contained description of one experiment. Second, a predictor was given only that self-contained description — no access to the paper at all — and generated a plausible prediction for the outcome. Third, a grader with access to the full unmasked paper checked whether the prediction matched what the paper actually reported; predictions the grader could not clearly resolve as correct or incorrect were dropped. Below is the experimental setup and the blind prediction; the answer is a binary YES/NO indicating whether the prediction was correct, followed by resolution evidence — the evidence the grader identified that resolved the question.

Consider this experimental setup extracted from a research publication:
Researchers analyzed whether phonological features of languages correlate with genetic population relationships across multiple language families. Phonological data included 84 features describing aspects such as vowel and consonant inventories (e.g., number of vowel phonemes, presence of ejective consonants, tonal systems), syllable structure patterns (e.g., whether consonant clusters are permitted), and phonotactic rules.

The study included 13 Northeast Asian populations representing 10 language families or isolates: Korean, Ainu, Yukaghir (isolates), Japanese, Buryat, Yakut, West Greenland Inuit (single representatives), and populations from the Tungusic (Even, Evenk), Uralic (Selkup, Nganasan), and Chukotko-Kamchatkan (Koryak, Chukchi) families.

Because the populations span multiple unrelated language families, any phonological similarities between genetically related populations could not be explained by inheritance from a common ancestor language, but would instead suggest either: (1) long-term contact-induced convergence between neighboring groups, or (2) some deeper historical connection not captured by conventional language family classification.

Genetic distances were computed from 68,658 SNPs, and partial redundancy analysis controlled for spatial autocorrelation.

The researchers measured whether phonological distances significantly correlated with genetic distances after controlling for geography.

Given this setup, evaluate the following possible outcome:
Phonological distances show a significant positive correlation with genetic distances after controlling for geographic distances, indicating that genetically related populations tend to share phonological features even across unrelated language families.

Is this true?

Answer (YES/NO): NO